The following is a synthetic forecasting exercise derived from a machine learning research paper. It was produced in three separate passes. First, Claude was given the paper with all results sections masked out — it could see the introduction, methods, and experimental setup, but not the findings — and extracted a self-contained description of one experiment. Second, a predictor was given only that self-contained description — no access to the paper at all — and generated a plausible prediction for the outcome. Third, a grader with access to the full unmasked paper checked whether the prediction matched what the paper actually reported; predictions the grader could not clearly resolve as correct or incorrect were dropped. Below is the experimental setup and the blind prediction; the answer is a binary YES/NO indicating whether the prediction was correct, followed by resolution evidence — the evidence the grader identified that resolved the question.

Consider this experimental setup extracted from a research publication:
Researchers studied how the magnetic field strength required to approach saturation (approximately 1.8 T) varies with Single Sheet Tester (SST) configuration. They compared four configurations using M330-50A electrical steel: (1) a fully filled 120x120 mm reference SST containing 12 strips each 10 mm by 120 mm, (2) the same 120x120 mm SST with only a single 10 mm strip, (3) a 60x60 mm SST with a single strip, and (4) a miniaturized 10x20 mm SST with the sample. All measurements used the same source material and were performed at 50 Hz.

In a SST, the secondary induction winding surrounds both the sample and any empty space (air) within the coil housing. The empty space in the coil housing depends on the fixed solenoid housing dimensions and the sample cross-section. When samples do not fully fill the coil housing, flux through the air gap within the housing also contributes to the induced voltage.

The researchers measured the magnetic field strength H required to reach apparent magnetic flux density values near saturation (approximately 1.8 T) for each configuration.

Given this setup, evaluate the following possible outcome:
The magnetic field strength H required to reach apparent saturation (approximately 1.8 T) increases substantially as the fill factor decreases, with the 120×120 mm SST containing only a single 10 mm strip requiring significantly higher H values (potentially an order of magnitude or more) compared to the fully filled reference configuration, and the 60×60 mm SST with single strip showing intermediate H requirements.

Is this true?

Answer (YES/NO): NO